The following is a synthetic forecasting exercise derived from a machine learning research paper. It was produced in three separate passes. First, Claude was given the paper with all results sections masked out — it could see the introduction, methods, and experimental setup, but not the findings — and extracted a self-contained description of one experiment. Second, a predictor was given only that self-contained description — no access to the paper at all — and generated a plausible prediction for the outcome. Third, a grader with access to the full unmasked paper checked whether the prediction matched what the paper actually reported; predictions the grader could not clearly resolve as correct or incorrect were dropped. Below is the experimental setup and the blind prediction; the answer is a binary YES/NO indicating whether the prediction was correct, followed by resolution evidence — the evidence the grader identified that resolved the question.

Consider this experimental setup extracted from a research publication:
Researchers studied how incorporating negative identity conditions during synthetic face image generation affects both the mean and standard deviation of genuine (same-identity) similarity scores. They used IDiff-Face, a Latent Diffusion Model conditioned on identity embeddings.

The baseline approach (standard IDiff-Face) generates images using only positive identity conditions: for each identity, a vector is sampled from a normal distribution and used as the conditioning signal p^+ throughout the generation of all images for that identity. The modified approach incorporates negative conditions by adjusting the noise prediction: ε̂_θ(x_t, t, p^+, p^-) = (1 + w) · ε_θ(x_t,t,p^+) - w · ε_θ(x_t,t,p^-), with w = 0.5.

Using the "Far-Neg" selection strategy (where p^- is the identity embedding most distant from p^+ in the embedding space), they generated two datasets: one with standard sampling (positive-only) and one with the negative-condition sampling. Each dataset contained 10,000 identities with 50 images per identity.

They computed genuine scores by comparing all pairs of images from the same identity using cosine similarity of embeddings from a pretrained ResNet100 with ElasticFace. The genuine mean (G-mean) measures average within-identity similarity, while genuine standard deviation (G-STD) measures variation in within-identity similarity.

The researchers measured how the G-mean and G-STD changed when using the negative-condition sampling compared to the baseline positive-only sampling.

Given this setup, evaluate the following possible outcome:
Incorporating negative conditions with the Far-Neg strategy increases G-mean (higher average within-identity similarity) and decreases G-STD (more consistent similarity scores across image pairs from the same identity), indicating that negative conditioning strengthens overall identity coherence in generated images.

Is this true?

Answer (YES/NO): NO